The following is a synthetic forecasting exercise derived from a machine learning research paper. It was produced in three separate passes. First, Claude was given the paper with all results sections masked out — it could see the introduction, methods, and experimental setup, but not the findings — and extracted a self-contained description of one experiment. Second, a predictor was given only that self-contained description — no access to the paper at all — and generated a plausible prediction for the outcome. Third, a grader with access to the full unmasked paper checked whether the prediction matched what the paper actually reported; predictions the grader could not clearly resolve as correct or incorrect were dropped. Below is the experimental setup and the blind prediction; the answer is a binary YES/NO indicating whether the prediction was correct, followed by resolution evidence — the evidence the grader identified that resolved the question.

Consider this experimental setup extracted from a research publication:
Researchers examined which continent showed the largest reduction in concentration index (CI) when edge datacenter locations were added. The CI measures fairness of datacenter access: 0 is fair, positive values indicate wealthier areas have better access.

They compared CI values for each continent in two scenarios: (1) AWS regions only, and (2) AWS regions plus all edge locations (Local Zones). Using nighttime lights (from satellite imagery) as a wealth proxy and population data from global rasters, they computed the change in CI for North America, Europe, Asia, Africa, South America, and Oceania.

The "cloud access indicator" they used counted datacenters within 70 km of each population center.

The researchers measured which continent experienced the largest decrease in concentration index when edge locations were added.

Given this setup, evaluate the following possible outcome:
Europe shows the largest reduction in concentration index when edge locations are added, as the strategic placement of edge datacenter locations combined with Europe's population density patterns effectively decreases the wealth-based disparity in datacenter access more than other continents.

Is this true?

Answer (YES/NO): NO